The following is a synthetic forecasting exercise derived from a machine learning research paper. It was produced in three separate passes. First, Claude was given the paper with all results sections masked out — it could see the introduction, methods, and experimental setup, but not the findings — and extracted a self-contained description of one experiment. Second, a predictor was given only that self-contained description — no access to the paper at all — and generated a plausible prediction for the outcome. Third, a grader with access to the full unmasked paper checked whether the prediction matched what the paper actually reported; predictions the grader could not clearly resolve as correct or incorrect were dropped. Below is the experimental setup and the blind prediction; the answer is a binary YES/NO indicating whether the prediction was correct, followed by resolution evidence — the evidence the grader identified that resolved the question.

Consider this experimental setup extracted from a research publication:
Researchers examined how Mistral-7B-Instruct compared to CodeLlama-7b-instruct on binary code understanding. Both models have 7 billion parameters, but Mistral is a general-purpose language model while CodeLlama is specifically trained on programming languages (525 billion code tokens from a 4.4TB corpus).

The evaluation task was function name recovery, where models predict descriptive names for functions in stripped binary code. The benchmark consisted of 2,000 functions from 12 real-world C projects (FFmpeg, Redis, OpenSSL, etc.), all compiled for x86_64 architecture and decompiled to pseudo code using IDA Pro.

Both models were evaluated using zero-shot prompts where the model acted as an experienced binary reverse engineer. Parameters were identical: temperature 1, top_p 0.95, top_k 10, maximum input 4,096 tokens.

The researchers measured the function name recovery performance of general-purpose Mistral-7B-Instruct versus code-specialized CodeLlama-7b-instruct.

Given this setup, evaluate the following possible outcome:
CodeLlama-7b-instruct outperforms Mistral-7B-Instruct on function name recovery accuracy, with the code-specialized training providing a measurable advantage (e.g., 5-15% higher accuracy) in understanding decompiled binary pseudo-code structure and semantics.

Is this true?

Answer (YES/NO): NO